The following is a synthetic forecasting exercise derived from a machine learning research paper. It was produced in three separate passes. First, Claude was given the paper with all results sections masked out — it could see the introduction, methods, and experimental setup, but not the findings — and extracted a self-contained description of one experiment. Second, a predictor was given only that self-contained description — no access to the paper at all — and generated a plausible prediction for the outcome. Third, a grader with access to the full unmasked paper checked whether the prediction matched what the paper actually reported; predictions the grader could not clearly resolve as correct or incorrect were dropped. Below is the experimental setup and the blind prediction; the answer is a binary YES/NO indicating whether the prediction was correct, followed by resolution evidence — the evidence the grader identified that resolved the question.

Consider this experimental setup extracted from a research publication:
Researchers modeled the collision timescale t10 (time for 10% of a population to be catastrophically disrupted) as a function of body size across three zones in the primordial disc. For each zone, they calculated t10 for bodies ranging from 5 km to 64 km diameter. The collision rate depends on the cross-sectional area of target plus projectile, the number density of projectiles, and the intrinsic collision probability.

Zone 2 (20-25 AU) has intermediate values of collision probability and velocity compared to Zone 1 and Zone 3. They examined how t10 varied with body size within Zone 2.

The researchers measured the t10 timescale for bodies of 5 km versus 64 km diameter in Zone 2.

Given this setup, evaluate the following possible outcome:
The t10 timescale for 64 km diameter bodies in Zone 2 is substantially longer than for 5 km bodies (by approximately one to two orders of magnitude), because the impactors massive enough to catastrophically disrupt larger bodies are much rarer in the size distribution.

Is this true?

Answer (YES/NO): NO